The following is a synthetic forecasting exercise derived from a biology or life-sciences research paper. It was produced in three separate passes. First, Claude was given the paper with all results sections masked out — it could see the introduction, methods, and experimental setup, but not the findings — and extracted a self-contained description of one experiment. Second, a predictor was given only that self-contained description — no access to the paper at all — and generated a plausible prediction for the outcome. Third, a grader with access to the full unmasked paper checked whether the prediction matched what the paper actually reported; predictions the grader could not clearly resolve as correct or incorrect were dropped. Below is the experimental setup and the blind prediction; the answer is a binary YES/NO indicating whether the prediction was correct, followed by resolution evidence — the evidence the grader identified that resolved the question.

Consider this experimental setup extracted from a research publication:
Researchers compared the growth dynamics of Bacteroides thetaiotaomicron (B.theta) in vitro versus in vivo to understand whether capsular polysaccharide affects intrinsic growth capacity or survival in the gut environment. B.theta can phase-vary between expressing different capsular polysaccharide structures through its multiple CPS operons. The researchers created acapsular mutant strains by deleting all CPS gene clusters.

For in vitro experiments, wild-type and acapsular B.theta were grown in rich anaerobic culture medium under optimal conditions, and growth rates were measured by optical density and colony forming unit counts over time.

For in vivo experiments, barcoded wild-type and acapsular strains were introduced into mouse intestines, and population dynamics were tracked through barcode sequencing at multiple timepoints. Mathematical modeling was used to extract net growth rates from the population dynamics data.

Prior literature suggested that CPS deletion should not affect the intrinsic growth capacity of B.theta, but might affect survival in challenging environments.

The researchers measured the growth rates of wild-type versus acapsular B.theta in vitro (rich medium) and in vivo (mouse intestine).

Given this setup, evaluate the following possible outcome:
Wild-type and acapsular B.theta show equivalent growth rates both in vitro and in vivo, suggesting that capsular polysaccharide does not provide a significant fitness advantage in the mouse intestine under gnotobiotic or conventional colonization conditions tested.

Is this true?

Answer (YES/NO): NO